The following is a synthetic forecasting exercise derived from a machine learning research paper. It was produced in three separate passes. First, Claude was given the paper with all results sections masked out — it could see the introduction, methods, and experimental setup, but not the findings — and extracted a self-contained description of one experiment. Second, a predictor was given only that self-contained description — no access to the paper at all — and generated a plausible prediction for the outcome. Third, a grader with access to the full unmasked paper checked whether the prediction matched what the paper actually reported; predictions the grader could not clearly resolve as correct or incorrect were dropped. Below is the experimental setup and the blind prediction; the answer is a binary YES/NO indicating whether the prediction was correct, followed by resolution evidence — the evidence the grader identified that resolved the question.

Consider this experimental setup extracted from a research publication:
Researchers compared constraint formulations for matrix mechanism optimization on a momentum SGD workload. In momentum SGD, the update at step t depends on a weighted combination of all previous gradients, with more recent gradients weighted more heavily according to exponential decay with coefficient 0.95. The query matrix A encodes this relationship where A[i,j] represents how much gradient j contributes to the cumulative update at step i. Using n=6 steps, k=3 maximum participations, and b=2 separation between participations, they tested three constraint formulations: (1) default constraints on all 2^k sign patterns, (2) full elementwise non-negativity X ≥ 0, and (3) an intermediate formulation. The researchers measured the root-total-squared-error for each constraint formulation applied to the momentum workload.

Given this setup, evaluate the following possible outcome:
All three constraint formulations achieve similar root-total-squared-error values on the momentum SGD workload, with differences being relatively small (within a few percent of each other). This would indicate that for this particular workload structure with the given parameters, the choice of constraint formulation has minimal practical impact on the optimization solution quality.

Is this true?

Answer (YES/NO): YES